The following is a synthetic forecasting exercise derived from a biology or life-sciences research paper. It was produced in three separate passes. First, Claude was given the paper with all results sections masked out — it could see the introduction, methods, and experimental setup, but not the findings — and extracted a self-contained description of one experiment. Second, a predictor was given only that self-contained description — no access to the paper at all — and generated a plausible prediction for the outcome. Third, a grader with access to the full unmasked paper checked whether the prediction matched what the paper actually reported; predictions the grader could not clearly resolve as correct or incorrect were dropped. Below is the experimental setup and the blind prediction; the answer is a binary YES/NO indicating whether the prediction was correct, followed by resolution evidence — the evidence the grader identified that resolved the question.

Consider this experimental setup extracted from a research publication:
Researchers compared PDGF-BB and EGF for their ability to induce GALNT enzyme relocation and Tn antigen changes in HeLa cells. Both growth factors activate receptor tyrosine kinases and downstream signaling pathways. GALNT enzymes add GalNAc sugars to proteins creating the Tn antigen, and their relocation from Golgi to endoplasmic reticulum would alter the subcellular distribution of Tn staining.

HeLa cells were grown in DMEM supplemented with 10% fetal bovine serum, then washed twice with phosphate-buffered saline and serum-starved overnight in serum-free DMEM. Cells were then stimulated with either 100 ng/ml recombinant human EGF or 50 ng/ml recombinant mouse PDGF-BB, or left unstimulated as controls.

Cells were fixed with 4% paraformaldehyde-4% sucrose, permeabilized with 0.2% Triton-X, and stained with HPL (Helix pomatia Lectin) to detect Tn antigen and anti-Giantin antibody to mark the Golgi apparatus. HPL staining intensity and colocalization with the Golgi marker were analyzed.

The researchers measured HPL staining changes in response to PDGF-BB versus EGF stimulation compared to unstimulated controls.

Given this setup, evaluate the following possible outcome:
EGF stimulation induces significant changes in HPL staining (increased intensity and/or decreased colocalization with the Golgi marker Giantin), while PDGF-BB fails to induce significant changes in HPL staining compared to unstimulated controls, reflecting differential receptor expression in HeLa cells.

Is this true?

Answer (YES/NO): NO